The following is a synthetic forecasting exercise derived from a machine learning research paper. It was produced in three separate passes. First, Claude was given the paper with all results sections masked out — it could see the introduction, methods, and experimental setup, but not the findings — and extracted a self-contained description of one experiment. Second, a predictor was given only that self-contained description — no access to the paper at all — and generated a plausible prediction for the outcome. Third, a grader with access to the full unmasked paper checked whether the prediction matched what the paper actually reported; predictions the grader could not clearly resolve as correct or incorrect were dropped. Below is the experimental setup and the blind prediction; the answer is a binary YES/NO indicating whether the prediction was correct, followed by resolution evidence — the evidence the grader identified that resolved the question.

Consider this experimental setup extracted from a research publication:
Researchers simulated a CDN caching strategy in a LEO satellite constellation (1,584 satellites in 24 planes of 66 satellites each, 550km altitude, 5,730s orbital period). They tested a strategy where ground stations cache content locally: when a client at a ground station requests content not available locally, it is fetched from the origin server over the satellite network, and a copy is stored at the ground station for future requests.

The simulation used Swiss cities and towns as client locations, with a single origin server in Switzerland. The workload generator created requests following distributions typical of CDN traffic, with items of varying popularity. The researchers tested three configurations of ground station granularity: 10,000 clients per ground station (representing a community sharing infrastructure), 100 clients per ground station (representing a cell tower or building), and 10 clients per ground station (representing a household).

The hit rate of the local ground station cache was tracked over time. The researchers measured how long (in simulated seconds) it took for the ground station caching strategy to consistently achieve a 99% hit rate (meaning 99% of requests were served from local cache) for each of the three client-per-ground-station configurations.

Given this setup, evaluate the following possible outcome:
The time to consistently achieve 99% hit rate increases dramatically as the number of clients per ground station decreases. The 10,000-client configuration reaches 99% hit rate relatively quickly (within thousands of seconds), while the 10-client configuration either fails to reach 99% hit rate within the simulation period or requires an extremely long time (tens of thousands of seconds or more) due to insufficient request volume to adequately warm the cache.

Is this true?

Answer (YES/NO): NO